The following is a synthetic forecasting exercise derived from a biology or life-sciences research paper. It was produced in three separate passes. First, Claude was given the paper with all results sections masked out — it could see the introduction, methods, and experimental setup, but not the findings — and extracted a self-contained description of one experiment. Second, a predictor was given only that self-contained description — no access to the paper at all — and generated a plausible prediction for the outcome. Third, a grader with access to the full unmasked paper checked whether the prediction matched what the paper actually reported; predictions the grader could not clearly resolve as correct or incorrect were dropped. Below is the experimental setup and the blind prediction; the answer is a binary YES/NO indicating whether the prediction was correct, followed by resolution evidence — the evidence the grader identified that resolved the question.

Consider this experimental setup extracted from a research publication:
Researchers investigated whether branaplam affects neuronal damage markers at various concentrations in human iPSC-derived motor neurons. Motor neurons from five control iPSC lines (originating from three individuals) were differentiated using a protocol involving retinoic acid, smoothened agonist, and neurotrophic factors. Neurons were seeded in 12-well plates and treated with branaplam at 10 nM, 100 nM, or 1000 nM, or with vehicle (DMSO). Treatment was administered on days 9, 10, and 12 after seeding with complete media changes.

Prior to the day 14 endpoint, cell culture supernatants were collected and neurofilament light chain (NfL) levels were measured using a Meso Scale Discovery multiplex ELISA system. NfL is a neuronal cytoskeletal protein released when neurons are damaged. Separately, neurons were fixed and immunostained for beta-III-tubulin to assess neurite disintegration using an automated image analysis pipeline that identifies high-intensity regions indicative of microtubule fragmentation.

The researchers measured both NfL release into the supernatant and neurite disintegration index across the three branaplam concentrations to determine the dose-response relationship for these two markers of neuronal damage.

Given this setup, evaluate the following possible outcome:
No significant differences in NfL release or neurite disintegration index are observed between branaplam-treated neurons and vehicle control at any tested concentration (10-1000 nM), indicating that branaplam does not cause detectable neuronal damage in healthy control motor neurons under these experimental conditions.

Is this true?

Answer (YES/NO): NO